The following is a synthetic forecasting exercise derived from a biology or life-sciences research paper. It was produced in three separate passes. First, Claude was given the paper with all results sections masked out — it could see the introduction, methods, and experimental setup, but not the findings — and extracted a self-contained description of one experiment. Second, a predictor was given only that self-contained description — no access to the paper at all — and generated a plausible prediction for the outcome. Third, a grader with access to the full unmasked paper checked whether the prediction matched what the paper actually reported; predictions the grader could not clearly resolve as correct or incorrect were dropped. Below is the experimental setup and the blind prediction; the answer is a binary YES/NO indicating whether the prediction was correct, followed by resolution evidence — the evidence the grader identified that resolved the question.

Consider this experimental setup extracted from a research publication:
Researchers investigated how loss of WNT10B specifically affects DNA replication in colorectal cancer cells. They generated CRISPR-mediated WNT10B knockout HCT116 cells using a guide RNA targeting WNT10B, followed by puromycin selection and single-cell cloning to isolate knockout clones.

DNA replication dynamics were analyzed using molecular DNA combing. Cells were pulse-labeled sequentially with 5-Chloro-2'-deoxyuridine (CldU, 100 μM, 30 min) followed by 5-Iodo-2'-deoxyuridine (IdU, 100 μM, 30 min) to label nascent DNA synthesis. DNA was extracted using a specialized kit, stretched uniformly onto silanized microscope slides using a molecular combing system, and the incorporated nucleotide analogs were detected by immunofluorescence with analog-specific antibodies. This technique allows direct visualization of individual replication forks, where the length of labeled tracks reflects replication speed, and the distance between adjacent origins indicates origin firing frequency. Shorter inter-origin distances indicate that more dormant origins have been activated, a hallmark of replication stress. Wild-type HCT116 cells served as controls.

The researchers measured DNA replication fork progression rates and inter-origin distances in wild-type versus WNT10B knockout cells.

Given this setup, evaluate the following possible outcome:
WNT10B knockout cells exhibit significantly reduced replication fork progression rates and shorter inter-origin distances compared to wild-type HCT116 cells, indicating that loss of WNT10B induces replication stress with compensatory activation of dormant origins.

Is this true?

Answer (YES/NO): NO